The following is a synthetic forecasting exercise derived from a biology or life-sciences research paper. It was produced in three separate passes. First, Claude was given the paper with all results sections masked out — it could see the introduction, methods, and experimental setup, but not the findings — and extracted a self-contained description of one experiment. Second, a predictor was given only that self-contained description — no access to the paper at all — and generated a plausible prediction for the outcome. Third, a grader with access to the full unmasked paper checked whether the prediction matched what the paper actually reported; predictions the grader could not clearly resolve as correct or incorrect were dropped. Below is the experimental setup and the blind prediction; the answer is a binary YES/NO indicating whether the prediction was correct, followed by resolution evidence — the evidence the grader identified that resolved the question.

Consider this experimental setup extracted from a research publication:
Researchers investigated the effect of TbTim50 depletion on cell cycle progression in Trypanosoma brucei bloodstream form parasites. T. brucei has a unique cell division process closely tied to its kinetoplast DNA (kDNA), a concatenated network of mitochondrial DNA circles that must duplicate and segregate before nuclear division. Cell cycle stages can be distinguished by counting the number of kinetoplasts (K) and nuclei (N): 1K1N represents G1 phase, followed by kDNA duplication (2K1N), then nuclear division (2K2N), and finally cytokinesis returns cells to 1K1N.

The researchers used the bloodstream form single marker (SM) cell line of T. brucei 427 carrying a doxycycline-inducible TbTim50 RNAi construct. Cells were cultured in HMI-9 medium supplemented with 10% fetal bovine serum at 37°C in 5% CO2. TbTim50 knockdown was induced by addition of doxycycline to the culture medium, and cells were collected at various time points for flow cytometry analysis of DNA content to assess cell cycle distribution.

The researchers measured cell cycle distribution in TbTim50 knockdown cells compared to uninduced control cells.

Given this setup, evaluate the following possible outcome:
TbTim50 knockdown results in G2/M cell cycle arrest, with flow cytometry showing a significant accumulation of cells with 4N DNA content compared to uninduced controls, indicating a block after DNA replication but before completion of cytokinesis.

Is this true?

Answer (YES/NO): NO